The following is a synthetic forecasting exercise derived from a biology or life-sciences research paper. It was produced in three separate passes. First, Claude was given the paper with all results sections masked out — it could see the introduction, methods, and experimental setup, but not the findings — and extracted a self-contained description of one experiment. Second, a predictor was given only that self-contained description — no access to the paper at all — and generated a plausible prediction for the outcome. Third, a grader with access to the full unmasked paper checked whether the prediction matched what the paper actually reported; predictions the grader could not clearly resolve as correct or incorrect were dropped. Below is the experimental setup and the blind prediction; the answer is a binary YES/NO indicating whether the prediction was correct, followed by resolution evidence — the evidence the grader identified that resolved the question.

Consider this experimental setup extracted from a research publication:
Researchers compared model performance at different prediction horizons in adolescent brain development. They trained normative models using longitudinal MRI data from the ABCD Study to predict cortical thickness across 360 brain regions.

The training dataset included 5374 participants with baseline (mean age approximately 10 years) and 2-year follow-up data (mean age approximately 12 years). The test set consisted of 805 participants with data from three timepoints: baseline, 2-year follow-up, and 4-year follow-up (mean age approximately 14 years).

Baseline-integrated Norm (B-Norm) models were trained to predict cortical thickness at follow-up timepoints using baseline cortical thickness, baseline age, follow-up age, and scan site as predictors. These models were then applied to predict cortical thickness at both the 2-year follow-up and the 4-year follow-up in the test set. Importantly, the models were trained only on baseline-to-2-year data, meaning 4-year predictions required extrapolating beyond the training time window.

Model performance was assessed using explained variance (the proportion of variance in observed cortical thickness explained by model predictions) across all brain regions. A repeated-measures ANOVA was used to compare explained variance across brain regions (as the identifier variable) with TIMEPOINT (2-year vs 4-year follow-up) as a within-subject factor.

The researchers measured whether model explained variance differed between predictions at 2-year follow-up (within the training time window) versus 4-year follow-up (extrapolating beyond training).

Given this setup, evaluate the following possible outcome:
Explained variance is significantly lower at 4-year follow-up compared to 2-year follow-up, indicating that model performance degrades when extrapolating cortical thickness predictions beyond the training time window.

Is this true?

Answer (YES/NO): YES